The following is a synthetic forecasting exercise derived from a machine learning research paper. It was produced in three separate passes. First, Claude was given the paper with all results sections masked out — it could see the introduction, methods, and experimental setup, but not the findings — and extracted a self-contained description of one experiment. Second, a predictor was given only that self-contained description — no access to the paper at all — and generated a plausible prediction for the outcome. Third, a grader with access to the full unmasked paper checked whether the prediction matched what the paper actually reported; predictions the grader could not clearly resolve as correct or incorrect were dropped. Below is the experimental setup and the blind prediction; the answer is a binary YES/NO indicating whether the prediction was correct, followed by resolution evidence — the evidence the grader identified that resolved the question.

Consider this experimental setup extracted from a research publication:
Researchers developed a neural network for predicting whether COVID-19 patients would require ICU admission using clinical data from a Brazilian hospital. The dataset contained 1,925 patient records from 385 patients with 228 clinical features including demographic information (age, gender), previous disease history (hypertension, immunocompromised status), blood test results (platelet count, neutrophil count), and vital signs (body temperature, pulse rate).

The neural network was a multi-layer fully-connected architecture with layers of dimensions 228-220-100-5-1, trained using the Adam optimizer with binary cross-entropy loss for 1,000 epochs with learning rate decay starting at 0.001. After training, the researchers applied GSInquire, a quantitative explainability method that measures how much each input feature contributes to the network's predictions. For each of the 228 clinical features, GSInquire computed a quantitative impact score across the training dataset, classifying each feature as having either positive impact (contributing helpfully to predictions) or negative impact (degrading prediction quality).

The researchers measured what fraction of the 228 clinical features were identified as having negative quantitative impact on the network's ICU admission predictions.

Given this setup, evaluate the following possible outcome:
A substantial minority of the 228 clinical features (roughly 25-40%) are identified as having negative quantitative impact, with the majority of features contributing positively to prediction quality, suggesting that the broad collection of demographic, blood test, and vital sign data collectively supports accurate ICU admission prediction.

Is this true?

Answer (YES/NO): NO